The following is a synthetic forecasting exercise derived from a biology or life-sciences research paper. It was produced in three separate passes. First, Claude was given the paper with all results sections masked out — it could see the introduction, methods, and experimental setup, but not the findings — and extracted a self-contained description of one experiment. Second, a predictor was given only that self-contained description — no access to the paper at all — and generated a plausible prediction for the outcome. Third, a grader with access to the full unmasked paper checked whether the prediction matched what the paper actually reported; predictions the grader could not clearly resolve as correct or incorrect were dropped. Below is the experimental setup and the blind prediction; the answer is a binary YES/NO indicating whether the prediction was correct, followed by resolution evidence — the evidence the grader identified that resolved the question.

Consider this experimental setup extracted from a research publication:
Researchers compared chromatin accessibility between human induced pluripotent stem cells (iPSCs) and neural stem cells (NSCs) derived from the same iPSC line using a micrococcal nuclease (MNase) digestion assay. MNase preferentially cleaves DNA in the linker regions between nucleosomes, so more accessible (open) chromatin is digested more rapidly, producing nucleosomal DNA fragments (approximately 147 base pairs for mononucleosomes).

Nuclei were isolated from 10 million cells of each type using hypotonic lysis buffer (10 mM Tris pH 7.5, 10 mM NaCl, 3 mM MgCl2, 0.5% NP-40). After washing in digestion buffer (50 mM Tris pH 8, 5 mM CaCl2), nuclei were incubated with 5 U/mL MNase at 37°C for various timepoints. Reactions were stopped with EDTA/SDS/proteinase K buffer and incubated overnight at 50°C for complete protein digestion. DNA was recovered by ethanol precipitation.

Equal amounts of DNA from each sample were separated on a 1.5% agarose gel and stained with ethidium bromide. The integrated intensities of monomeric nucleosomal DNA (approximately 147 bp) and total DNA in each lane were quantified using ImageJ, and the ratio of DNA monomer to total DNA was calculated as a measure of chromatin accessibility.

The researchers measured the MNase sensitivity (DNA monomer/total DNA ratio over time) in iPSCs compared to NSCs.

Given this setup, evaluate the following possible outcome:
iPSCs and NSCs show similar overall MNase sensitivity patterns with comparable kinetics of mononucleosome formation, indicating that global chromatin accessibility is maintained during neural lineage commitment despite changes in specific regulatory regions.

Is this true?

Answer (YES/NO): NO